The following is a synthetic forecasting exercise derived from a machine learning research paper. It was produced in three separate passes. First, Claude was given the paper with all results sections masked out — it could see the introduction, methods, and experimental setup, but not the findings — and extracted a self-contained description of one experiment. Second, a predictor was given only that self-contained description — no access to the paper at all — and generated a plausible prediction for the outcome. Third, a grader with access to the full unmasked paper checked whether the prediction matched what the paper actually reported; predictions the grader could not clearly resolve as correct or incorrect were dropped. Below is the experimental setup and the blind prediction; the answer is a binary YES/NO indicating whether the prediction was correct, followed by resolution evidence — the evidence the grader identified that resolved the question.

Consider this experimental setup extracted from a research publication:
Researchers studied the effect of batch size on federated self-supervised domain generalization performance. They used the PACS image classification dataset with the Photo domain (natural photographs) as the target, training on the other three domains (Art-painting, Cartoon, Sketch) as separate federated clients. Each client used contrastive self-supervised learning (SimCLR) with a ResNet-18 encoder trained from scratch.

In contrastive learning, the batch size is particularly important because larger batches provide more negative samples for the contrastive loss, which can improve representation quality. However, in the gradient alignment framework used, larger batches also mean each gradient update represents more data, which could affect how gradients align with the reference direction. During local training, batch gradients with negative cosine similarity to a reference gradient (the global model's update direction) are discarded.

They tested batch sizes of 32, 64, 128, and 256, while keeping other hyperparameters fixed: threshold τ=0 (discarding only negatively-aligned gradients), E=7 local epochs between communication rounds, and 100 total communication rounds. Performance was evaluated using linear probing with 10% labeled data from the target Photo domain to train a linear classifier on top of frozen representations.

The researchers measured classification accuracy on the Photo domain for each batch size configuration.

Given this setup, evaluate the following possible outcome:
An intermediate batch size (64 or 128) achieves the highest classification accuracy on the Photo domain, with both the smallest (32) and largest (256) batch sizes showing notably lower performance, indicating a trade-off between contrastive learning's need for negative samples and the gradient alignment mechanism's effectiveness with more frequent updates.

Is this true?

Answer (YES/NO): YES